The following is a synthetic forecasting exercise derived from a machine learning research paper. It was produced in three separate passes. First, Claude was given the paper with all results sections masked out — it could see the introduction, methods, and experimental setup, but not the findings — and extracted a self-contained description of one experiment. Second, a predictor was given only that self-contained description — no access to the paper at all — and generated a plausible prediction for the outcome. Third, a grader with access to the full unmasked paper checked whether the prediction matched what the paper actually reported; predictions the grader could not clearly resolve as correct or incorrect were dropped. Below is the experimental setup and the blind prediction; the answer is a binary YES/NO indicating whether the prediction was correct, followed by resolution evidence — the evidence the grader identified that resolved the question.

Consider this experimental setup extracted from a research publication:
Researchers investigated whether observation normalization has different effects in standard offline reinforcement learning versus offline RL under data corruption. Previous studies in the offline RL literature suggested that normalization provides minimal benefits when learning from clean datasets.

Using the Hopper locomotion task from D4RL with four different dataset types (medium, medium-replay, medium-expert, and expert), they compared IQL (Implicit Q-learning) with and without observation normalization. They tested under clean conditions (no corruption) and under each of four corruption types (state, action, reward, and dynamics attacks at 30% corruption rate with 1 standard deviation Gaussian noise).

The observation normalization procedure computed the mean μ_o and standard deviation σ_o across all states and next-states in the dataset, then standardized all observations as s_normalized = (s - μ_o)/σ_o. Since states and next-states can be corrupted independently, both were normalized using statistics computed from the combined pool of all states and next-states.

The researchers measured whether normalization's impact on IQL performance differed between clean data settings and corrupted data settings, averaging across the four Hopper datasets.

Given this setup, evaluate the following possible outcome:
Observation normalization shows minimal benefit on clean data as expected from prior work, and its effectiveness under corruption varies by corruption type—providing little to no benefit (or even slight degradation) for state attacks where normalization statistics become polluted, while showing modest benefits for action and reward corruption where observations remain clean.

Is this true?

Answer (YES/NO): NO